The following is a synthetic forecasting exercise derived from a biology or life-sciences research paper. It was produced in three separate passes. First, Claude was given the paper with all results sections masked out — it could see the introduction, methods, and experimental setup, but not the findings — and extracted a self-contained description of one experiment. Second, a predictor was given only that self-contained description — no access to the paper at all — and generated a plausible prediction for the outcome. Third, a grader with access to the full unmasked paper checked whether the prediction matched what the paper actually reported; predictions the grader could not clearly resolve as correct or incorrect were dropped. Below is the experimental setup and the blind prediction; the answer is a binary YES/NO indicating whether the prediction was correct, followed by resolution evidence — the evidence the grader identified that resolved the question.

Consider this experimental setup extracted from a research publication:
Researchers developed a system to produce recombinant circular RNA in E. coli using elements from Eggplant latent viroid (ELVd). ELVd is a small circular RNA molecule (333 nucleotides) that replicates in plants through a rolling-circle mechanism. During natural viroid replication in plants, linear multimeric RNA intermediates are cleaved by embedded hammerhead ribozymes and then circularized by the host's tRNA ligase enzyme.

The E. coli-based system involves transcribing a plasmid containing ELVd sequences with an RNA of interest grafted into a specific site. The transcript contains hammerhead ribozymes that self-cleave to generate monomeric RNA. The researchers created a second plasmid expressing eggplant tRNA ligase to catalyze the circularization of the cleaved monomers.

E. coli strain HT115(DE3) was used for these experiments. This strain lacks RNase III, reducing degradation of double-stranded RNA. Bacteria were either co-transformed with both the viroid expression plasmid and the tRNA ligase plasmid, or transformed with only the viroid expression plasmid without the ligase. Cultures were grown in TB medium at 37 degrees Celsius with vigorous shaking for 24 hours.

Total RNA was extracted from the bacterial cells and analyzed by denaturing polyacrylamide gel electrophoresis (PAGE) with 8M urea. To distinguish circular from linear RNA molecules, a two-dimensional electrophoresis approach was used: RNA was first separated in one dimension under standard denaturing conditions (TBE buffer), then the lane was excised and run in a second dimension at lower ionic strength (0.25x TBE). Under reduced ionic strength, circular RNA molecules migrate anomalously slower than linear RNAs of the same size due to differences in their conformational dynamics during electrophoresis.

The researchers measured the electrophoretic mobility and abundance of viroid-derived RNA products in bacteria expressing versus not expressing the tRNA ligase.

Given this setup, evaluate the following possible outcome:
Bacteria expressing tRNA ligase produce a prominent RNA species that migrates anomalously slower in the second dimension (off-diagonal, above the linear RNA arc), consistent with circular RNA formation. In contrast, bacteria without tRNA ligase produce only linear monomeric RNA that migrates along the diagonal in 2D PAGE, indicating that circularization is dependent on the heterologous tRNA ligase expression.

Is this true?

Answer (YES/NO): NO